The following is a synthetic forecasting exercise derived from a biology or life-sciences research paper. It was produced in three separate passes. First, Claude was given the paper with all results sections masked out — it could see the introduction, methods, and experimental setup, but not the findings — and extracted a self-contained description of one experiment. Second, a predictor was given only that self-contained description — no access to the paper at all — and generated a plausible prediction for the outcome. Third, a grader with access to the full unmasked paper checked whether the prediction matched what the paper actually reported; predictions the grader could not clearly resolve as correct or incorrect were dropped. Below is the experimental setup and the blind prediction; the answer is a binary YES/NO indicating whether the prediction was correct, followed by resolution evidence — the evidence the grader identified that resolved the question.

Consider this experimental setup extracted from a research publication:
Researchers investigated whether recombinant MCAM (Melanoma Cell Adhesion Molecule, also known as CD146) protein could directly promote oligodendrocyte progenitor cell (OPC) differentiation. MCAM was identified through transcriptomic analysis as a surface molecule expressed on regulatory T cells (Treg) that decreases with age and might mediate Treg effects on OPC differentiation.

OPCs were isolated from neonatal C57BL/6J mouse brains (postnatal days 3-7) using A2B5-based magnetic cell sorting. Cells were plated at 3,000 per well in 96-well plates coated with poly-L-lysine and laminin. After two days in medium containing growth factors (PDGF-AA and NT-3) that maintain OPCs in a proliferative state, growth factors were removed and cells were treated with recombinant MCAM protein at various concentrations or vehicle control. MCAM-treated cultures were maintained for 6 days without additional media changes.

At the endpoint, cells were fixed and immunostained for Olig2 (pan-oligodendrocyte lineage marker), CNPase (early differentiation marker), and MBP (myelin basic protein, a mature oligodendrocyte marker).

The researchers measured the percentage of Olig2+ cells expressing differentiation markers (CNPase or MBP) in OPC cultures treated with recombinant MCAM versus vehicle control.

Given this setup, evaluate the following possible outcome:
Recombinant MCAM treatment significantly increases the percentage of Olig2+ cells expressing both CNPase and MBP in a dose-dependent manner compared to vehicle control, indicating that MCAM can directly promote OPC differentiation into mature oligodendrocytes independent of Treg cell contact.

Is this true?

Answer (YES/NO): NO